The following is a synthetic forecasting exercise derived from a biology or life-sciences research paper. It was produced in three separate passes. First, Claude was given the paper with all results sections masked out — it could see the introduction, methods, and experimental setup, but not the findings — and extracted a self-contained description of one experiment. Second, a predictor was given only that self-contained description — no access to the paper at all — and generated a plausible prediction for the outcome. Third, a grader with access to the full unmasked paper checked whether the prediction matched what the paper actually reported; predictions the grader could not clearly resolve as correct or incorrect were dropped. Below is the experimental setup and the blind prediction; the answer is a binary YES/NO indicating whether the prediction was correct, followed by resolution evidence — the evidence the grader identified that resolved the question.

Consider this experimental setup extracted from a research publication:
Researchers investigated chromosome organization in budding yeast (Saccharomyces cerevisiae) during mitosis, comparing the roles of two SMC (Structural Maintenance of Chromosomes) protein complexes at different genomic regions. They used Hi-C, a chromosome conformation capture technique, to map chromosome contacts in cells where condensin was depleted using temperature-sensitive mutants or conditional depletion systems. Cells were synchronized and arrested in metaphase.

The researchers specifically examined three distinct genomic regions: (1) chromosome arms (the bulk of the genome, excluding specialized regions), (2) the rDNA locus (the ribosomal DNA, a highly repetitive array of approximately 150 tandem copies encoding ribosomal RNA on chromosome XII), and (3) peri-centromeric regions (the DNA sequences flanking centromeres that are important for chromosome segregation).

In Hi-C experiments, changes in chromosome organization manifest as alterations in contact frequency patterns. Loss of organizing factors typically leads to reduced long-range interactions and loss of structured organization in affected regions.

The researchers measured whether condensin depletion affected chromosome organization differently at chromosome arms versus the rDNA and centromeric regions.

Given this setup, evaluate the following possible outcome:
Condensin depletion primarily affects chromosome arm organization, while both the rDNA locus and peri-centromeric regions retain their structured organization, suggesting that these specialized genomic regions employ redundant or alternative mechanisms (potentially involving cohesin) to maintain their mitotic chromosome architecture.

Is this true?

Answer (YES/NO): NO